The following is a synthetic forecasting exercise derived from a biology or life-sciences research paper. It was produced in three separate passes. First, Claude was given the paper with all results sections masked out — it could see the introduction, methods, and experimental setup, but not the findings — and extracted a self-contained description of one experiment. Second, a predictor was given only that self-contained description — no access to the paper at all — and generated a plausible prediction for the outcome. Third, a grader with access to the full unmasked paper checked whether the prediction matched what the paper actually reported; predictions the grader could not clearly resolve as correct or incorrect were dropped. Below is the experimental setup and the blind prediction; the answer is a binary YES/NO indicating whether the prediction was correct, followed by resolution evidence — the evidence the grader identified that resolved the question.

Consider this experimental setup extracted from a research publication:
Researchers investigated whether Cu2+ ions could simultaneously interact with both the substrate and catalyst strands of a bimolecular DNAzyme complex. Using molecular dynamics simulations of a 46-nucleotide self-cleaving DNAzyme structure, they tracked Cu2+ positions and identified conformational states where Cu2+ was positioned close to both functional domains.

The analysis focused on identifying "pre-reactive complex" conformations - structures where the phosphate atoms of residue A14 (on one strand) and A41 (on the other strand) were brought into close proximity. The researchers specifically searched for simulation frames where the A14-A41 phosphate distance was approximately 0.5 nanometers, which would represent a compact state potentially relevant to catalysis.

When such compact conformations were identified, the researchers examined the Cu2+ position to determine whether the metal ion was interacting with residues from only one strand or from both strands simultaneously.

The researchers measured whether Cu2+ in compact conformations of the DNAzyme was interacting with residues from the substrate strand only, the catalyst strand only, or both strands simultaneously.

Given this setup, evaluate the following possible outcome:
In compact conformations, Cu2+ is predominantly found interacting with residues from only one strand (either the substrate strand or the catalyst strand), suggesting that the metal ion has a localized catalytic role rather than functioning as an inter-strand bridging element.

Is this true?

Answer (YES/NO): NO